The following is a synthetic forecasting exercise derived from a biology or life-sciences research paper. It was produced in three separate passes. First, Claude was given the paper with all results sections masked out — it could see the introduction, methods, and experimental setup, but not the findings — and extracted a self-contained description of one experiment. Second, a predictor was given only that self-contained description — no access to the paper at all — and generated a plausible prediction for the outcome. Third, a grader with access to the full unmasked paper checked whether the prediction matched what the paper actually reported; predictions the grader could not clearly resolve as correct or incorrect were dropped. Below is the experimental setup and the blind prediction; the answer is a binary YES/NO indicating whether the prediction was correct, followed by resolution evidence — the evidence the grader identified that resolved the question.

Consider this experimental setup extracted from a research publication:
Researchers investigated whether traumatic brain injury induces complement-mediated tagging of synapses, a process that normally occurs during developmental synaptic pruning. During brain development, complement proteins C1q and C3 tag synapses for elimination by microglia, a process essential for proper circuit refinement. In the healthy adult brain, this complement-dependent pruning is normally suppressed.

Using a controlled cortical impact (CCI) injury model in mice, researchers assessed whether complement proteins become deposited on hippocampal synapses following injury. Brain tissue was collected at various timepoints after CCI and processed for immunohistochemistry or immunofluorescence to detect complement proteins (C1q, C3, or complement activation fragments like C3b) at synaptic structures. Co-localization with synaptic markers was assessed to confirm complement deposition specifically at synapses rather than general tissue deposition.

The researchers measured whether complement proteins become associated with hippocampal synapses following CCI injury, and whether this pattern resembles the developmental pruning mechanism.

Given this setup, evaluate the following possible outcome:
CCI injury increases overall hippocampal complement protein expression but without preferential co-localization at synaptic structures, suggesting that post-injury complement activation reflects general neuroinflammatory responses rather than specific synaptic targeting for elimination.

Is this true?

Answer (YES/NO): NO